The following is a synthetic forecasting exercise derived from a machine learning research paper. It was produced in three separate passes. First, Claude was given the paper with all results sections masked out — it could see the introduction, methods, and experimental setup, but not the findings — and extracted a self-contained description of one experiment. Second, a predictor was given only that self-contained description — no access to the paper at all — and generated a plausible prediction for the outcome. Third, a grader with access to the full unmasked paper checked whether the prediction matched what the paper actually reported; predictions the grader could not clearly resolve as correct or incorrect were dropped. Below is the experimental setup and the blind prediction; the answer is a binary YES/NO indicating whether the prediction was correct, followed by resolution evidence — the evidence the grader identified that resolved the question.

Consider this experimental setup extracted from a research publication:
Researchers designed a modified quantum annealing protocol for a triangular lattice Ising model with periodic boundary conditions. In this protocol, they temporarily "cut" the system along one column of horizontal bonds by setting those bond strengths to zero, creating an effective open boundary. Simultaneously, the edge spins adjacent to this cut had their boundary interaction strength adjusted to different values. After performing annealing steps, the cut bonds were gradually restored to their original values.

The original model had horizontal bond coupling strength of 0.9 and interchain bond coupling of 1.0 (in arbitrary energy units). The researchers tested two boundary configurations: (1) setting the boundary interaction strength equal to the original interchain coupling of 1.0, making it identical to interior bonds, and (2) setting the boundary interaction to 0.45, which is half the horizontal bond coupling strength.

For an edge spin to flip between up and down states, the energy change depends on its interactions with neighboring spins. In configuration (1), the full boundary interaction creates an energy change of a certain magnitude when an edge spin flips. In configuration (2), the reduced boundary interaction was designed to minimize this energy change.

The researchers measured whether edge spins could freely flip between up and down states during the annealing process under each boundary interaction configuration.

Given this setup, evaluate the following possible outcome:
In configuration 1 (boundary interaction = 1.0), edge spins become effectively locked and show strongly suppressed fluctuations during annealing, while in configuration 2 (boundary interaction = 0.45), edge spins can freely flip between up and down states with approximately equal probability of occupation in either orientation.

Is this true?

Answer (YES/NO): YES